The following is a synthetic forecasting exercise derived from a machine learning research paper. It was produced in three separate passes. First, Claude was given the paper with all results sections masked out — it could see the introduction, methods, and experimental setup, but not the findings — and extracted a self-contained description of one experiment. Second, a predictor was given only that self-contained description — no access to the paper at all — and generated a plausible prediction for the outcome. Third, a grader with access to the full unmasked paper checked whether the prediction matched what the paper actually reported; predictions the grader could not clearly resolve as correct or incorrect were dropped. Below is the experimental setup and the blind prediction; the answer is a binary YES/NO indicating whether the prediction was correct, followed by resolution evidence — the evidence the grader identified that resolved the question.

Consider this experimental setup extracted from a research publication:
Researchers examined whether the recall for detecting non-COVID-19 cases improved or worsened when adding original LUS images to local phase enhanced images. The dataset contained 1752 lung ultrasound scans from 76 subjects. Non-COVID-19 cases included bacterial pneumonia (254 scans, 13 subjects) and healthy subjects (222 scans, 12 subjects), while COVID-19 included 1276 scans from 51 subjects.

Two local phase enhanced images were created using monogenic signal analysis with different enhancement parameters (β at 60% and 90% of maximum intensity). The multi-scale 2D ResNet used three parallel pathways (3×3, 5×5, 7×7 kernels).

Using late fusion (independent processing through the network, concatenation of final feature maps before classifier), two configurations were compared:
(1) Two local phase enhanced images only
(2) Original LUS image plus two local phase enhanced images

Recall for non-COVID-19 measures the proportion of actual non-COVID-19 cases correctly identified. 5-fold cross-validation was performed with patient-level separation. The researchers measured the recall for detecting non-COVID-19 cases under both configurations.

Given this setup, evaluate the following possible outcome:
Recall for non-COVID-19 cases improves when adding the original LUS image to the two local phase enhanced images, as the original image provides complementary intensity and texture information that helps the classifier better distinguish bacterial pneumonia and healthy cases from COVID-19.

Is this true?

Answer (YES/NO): YES